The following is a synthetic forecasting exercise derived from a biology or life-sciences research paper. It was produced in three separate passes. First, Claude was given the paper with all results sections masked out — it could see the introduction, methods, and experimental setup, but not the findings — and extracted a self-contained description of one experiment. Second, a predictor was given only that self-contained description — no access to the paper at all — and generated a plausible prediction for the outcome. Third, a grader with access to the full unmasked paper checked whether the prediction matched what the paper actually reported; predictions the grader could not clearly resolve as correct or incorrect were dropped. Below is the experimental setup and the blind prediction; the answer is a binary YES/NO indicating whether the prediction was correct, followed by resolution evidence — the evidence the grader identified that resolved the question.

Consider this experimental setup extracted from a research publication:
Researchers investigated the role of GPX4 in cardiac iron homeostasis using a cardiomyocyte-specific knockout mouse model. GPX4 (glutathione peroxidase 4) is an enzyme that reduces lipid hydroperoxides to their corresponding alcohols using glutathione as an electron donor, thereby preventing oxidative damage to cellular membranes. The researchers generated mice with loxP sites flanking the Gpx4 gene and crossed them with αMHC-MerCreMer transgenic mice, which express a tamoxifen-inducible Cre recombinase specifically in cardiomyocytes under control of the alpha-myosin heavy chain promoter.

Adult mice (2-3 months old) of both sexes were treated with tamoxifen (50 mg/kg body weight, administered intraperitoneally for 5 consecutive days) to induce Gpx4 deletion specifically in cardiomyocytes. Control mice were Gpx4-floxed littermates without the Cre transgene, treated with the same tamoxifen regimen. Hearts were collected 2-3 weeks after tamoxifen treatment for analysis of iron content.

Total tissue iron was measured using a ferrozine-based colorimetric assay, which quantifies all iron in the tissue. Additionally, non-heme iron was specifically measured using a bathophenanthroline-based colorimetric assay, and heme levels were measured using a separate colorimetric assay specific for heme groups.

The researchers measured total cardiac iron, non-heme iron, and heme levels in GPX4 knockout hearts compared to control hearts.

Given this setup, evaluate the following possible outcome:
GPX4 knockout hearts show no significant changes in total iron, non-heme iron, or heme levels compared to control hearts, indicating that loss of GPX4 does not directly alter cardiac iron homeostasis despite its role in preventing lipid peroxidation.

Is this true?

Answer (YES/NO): NO